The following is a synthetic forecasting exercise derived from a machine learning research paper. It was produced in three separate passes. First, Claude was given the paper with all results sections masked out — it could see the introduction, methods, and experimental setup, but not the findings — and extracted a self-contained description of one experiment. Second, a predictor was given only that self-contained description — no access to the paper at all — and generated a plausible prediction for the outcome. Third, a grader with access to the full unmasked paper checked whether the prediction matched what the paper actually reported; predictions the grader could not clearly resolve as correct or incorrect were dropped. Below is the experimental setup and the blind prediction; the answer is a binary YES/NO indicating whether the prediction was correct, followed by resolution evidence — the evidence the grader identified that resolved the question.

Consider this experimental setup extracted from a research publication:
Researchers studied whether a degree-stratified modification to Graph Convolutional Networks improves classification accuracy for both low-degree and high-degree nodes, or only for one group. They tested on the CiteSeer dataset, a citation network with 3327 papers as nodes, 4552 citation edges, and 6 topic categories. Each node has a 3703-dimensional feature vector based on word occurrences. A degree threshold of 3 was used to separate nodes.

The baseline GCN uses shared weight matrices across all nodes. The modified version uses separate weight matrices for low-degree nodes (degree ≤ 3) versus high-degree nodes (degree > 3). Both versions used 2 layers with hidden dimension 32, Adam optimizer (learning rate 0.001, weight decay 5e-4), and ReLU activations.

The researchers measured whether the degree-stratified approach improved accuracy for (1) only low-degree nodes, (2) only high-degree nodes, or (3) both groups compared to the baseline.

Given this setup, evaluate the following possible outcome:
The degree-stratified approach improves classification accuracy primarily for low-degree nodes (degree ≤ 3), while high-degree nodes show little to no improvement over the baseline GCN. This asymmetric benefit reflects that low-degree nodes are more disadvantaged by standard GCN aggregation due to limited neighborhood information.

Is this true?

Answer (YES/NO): NO